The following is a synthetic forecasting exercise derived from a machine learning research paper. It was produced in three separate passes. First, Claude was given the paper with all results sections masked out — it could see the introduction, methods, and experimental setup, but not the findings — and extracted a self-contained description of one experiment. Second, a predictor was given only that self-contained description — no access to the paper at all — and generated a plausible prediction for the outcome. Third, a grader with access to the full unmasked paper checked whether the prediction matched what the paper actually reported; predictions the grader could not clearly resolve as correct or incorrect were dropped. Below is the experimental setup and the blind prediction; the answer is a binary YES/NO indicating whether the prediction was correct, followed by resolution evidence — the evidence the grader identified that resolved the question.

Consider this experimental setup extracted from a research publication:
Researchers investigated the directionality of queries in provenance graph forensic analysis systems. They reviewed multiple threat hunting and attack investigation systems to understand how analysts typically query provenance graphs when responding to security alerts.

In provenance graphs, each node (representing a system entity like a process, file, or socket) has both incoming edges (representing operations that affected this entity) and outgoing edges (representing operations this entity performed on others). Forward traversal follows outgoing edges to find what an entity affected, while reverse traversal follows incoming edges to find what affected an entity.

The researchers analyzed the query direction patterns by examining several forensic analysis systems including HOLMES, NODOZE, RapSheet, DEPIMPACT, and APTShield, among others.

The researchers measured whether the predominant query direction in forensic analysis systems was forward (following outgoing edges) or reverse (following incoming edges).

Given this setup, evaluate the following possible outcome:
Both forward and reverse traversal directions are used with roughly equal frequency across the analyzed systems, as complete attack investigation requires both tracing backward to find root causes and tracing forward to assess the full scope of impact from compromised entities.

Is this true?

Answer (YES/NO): NO